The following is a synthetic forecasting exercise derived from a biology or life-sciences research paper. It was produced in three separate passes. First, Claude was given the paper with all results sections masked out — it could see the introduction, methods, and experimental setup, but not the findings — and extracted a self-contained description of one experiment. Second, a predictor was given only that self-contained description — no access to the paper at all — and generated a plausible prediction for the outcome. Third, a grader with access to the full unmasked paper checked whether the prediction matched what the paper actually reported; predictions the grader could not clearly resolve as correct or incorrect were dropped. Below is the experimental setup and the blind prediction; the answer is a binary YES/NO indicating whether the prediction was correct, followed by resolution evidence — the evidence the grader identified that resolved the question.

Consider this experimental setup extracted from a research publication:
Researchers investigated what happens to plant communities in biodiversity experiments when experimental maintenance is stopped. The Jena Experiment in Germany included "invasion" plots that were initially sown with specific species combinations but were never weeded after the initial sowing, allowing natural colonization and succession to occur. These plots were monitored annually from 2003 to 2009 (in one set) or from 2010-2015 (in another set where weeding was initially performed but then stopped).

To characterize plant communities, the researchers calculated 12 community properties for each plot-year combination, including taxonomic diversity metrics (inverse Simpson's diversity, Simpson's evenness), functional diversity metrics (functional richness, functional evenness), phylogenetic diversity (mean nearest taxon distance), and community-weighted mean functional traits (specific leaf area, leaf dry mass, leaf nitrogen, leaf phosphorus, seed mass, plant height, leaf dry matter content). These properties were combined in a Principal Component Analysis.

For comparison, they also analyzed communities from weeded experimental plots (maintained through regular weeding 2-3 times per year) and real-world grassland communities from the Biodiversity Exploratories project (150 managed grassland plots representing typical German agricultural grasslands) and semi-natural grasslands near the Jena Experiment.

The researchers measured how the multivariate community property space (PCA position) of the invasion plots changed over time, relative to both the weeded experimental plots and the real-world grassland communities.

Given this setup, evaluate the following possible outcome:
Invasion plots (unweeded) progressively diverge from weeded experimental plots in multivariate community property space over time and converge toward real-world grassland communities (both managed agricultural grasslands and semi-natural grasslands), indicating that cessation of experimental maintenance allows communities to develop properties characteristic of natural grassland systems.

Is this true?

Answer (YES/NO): YES